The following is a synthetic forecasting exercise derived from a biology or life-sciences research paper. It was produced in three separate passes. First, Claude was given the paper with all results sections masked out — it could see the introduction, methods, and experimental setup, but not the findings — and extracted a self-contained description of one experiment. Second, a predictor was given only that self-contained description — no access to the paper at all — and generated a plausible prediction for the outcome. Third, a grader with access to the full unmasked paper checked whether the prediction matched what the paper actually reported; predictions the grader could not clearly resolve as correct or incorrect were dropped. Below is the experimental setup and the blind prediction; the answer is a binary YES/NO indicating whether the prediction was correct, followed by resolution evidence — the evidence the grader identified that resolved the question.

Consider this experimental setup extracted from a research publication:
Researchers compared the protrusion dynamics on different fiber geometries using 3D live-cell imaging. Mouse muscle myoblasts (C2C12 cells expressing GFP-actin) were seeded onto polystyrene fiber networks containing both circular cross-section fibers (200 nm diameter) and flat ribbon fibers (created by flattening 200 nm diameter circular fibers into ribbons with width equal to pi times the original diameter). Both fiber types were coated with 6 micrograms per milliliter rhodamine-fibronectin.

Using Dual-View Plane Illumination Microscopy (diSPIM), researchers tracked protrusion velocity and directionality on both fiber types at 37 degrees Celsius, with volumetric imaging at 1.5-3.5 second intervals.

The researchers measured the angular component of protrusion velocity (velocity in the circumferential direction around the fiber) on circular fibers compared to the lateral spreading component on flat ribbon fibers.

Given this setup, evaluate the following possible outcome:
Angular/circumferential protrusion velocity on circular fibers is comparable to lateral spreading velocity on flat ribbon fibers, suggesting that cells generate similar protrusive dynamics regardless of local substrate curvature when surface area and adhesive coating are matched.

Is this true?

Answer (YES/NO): NO